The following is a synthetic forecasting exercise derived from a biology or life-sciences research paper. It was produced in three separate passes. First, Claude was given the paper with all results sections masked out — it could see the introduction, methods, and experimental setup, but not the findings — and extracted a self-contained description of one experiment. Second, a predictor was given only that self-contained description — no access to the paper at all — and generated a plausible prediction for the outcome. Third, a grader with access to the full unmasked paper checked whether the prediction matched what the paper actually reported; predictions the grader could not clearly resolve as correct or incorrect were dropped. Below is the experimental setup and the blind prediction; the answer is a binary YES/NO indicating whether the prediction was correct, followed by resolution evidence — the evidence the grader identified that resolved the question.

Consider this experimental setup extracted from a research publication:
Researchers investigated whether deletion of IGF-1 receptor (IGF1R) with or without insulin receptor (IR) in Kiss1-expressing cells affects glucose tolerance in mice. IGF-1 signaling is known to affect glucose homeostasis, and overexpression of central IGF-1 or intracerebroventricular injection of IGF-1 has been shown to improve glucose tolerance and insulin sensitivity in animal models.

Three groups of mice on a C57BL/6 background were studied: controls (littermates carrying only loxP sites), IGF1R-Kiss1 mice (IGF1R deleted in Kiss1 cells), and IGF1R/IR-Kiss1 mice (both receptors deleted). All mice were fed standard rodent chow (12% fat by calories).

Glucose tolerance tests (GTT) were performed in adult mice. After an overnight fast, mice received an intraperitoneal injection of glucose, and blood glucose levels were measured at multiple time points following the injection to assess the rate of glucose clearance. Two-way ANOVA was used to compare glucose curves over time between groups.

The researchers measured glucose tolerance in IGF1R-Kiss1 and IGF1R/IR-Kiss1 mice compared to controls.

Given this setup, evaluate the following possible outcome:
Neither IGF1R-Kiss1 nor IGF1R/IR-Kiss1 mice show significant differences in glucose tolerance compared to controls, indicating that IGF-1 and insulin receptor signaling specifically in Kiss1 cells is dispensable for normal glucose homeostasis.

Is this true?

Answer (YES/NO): NO